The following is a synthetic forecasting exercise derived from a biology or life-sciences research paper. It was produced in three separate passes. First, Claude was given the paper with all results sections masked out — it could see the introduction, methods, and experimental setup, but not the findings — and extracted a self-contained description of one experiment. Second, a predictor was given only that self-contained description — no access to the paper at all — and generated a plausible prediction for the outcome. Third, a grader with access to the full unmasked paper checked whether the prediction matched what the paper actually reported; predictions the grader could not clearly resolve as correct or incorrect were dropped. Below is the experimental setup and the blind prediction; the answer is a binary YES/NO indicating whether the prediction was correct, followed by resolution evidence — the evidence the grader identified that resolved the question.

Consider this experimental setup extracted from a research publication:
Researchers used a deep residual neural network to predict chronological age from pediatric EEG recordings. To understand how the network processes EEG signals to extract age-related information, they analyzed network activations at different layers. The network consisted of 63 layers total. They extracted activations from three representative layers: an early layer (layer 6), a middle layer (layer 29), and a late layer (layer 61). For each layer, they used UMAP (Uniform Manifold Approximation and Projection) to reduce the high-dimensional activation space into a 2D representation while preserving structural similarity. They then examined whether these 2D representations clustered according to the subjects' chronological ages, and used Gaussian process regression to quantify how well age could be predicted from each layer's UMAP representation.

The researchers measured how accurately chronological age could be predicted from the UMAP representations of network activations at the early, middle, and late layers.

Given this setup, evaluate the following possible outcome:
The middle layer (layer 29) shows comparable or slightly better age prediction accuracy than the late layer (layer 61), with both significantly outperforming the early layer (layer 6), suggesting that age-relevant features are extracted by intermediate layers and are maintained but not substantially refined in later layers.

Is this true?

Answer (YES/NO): NO